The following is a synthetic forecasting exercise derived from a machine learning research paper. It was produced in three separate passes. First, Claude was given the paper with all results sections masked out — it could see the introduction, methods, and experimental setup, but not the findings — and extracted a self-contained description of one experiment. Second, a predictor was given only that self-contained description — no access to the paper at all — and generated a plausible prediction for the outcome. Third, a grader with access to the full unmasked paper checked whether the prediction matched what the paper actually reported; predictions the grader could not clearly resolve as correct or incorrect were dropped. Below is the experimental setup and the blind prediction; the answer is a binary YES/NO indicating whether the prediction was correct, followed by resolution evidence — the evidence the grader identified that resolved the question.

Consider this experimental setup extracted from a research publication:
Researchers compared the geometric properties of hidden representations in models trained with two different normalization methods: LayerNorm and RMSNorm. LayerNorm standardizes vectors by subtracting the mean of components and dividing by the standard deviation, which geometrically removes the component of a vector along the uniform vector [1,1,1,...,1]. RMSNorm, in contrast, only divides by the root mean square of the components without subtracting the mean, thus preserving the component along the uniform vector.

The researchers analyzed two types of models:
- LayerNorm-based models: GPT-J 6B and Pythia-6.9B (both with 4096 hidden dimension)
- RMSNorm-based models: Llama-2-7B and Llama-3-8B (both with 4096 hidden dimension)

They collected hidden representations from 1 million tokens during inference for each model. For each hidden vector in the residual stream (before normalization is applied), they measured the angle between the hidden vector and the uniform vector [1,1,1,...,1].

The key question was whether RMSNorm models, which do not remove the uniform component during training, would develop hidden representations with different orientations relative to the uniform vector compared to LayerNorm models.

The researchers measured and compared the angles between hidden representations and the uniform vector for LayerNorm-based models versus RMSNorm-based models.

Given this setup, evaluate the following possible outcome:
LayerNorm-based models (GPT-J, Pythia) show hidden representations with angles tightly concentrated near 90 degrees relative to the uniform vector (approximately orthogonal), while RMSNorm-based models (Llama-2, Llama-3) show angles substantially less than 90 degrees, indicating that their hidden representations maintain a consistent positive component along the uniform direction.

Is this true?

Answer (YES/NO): NO